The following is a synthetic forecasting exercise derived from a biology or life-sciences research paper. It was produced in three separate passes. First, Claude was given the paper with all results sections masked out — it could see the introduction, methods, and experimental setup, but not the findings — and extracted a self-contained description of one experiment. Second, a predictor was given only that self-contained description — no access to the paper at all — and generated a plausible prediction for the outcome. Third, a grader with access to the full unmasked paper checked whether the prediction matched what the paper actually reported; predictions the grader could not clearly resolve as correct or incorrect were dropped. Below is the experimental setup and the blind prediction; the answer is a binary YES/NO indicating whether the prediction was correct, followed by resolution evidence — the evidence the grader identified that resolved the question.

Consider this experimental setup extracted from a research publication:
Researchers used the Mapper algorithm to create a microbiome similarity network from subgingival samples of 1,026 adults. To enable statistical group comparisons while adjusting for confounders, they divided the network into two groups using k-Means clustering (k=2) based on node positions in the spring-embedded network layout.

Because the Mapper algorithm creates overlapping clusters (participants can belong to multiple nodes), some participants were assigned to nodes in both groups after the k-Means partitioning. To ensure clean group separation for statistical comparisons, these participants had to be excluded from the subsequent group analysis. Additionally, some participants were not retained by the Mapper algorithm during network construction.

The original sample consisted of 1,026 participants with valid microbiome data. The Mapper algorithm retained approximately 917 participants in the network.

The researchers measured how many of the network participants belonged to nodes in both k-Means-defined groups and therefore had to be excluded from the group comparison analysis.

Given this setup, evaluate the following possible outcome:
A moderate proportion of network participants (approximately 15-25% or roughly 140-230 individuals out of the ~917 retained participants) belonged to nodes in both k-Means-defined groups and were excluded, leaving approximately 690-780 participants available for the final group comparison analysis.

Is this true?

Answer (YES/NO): NO